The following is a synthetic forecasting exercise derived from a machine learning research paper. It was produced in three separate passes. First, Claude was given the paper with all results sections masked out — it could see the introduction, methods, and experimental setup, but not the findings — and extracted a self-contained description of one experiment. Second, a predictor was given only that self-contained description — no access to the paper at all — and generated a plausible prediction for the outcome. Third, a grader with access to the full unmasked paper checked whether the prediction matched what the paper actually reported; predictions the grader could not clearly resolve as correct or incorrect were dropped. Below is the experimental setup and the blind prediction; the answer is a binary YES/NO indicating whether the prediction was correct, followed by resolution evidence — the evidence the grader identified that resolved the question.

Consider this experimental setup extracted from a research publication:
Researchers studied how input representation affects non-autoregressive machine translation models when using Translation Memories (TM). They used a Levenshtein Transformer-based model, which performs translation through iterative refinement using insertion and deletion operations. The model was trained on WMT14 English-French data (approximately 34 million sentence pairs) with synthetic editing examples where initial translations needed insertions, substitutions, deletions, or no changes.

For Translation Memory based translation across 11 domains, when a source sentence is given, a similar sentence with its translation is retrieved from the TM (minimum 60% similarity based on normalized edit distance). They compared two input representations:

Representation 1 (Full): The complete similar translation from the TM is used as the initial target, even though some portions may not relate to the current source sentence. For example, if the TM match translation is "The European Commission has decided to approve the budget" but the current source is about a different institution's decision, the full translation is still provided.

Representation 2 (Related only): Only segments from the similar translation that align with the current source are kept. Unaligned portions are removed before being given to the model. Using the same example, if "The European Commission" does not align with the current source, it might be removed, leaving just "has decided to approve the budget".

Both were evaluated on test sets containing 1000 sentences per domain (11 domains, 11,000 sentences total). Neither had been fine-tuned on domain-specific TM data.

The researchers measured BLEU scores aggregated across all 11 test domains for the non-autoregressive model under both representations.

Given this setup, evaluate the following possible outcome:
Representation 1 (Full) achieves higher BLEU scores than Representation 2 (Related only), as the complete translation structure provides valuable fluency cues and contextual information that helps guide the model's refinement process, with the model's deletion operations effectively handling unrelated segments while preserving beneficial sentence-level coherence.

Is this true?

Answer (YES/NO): YES